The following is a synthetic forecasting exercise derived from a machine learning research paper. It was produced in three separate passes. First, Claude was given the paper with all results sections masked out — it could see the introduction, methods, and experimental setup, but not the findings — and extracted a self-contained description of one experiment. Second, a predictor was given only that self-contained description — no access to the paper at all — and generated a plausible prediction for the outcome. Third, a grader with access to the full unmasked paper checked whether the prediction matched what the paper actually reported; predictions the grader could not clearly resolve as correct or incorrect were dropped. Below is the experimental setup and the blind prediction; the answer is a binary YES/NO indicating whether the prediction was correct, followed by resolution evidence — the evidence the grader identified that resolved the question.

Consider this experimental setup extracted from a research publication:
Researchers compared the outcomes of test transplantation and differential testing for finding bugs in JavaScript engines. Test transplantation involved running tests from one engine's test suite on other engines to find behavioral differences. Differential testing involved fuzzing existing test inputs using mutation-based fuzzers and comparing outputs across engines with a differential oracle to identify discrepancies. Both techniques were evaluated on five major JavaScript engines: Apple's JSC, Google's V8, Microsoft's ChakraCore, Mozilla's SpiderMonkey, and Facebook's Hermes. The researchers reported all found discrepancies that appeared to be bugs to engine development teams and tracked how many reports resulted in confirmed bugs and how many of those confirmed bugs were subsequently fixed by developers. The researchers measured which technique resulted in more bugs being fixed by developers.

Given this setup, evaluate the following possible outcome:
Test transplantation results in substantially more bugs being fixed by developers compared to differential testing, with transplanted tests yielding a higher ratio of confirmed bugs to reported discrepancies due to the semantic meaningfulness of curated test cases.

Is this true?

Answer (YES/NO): NO